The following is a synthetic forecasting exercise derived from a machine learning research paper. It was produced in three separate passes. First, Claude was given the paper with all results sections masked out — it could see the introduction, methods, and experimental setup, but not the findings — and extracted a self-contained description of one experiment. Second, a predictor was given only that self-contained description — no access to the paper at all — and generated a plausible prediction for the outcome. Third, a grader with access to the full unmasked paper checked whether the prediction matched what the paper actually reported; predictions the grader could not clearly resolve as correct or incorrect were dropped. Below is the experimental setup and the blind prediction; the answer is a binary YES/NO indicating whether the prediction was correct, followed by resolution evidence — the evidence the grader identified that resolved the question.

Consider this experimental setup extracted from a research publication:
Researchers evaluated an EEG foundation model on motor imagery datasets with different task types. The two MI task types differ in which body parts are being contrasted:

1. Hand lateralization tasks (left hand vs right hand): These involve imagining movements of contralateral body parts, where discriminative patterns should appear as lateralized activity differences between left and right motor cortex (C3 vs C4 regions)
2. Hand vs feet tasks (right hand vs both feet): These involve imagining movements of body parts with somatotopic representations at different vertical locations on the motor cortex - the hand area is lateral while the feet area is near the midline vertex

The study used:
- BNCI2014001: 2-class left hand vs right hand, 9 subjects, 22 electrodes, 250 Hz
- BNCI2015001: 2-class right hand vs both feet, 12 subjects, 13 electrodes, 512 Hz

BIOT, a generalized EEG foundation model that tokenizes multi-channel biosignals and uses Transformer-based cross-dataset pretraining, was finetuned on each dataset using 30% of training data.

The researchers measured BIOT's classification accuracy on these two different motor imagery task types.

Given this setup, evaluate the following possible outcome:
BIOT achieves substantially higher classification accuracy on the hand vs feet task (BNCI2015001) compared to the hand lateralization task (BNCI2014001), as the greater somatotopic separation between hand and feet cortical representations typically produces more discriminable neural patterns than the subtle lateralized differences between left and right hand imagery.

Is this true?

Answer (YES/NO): YES